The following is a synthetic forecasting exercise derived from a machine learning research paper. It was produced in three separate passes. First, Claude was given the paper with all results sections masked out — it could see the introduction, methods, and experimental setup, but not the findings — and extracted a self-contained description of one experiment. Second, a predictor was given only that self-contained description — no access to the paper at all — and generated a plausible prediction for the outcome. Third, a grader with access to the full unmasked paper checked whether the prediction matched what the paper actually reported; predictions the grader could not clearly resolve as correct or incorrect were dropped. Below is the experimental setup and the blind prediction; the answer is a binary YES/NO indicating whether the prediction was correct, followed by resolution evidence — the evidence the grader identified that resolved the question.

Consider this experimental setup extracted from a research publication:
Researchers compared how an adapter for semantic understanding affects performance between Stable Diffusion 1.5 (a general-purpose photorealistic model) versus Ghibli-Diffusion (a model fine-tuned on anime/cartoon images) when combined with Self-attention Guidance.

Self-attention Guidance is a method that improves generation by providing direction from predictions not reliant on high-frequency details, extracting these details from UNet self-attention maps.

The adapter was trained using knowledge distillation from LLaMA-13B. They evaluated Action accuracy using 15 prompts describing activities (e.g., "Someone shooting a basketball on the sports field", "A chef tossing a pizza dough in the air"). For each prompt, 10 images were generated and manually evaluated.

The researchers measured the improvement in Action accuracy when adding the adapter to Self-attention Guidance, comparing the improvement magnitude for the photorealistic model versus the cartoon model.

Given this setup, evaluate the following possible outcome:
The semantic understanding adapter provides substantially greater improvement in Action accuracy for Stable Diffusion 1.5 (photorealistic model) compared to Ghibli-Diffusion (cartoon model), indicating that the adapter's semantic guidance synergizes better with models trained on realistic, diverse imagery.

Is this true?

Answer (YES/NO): YES